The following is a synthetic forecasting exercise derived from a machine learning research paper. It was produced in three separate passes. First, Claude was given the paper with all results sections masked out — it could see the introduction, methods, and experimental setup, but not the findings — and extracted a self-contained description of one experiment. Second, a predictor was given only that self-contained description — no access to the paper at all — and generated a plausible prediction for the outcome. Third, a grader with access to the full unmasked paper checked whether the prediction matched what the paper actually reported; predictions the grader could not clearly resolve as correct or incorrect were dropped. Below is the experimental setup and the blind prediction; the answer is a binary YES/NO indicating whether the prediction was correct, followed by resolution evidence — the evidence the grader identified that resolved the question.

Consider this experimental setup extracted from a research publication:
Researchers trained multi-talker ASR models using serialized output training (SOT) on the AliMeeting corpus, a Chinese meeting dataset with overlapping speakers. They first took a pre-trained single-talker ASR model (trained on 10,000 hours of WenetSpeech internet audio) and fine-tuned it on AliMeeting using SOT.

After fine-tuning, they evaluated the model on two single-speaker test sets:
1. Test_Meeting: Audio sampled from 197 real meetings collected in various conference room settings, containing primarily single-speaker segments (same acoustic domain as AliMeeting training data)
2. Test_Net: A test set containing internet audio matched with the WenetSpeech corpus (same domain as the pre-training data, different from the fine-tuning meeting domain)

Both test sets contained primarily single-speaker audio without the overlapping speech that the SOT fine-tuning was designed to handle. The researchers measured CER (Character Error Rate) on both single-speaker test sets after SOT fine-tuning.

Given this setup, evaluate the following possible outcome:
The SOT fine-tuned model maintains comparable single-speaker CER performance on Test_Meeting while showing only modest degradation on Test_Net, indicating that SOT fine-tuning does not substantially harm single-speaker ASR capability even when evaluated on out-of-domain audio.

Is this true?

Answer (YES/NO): NO